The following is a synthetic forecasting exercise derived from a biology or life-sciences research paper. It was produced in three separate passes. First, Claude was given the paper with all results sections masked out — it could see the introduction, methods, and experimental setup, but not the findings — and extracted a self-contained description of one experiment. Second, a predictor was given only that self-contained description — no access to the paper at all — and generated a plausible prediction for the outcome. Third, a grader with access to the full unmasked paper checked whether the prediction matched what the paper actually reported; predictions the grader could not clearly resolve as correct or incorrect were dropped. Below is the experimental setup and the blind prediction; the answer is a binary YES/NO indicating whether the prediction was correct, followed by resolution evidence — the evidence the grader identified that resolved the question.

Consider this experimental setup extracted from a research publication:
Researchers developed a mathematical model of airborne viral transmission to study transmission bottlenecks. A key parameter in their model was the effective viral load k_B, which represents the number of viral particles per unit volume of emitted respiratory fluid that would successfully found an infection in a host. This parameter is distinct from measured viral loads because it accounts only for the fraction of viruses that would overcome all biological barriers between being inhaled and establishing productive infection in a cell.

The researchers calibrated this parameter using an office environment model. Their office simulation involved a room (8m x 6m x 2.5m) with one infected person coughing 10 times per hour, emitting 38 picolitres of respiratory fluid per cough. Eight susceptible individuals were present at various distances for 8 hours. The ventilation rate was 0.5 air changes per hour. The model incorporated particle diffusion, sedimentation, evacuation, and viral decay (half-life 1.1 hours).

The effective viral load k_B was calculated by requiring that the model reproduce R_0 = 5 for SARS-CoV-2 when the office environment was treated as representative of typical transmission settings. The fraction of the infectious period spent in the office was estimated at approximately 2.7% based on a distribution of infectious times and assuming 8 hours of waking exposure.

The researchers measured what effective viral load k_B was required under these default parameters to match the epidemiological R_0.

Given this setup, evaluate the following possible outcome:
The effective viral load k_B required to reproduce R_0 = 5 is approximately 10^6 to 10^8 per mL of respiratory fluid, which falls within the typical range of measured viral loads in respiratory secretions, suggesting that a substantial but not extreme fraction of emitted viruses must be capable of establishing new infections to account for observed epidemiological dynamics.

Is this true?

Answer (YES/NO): NO